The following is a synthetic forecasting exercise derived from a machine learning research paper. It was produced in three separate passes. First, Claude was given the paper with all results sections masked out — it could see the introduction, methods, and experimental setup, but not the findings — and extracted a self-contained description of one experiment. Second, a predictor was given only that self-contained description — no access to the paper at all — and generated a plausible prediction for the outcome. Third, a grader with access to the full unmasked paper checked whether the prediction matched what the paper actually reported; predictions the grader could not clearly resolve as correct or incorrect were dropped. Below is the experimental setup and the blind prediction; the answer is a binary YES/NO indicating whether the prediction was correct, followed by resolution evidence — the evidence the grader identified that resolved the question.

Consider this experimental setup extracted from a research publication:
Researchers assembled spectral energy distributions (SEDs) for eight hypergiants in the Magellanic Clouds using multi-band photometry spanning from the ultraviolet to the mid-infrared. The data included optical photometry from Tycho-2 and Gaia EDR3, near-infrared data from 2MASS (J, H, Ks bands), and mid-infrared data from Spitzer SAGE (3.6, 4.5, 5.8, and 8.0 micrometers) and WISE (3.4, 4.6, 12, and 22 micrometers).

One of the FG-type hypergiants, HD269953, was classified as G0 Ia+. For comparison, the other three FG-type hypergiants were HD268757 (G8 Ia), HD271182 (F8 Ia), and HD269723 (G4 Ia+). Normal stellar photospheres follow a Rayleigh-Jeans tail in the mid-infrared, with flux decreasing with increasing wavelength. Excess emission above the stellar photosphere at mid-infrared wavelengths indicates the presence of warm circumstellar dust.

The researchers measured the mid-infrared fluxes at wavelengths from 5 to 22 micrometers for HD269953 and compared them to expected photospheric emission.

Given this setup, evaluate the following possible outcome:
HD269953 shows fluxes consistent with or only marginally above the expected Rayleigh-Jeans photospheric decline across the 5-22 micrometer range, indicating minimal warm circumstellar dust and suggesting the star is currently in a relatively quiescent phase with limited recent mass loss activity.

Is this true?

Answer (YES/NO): NO